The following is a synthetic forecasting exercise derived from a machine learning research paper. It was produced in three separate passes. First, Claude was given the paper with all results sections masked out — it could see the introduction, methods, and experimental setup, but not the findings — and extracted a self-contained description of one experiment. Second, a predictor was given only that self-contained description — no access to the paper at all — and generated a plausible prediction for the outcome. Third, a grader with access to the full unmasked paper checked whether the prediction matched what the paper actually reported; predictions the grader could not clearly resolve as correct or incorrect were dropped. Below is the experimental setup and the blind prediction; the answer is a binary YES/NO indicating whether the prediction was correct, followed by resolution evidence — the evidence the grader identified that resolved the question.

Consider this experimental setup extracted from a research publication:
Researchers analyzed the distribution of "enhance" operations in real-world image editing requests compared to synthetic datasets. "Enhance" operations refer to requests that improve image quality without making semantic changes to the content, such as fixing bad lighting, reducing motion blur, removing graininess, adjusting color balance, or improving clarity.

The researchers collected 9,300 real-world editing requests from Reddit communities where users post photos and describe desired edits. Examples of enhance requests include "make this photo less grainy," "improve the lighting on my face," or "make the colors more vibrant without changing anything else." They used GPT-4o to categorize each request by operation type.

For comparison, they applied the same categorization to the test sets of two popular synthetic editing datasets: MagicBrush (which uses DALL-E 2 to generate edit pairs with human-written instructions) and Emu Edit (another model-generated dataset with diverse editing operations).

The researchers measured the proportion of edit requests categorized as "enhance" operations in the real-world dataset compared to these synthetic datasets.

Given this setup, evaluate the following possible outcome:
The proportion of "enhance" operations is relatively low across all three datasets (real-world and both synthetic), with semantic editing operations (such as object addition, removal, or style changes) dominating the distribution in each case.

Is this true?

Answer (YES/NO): NO